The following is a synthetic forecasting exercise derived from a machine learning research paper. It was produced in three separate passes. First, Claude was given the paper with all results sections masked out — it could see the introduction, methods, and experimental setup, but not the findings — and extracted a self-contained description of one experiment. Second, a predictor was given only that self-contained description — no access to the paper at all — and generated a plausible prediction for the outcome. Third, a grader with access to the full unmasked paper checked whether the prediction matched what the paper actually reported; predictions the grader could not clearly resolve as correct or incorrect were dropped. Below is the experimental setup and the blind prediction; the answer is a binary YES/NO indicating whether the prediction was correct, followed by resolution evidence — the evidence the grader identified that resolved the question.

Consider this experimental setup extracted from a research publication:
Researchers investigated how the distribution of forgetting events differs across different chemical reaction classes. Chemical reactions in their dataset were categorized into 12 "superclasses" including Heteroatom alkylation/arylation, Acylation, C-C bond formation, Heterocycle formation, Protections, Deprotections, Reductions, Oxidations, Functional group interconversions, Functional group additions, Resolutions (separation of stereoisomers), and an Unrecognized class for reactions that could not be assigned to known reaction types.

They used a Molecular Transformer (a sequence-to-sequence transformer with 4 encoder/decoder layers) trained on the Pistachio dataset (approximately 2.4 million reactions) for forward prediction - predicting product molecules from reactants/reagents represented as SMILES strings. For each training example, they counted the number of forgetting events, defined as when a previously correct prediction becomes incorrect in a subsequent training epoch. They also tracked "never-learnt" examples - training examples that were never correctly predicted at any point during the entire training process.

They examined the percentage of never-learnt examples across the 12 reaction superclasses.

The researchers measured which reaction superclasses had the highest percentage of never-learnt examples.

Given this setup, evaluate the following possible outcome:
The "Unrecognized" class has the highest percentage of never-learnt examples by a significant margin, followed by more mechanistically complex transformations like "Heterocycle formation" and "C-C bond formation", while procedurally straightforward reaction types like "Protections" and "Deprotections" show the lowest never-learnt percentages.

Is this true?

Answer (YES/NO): NO